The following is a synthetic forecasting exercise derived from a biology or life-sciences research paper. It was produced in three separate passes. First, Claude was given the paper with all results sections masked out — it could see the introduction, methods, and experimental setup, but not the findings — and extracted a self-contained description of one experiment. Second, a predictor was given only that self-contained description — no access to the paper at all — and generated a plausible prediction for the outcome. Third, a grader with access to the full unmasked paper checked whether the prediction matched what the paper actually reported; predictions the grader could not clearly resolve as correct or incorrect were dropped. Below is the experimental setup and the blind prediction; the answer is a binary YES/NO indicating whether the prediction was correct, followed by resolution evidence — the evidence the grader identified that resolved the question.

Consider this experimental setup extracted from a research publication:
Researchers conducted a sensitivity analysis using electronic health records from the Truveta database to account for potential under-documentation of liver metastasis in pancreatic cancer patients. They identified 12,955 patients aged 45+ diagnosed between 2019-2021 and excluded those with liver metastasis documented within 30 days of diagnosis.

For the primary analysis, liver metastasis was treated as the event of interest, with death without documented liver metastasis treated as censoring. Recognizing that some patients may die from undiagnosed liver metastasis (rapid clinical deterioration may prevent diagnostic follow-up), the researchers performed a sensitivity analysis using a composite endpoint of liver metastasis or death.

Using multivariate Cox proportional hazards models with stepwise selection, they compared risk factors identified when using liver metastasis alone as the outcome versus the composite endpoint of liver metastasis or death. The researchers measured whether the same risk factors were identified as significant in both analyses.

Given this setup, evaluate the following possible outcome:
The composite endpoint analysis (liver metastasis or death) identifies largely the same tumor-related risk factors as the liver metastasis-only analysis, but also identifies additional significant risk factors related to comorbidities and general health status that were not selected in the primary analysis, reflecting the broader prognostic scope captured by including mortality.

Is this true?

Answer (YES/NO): YES